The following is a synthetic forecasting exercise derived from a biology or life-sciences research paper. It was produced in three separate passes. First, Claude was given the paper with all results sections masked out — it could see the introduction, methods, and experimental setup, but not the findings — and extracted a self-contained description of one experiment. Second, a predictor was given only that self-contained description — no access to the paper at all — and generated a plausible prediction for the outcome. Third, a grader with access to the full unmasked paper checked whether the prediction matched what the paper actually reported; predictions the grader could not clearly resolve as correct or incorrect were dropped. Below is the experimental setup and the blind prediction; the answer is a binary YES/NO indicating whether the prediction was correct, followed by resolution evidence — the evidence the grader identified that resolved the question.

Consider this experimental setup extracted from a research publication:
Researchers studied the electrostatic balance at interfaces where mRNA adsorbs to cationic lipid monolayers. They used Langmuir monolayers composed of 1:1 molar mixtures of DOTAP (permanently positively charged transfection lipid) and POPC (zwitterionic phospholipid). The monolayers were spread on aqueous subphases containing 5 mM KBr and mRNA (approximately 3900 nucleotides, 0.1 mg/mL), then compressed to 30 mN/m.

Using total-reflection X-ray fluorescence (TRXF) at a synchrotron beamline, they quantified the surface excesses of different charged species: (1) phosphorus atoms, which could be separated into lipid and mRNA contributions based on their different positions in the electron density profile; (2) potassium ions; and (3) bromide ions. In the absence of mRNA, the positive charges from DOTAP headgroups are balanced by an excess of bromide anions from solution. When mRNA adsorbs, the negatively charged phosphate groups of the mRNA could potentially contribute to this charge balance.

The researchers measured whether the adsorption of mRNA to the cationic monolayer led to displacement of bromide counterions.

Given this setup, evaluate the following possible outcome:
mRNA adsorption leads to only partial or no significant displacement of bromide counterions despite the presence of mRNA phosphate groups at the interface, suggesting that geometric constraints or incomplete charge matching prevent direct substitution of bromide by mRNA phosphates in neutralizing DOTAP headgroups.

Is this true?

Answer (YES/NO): NO